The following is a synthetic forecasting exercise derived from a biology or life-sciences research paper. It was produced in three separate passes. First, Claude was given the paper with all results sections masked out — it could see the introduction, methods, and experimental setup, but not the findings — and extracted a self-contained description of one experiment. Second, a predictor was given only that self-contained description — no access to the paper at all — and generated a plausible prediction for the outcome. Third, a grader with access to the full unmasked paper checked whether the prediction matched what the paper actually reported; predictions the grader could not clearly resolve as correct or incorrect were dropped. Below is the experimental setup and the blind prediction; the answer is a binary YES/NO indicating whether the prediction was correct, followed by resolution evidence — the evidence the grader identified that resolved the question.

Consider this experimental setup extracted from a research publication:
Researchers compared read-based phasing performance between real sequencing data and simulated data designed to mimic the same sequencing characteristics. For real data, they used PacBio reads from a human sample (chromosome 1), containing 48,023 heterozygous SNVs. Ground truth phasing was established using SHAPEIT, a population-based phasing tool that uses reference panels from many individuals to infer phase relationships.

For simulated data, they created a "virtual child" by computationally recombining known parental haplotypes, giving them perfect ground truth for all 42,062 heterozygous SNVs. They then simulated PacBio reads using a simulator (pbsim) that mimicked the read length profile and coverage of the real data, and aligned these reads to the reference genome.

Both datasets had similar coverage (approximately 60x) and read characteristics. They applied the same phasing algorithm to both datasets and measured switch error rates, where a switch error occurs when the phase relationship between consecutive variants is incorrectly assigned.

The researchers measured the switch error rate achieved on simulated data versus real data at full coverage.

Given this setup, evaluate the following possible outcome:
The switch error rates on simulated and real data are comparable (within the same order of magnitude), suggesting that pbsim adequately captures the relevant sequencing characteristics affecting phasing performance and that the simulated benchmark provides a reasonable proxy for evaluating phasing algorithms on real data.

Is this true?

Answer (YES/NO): NO